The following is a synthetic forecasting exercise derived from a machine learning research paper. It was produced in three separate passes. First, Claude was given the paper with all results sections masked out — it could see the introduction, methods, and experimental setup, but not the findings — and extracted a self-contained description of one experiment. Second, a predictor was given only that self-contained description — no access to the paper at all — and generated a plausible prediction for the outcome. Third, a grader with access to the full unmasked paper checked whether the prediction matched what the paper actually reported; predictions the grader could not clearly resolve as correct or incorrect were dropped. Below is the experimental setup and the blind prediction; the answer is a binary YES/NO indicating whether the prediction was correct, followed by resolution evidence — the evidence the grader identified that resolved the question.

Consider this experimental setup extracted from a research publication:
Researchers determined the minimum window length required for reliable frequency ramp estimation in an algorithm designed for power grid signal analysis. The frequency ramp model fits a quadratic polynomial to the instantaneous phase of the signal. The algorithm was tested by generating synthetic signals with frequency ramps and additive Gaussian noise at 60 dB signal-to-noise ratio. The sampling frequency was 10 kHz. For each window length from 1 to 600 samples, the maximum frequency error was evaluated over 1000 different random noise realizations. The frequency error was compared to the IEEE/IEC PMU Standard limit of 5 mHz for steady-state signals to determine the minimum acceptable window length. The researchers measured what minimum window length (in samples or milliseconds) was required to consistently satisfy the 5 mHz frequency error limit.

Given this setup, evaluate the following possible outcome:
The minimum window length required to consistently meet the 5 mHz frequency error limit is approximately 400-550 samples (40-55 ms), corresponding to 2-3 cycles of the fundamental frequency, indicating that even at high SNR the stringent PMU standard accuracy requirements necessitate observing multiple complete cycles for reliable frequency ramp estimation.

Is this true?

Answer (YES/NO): NO